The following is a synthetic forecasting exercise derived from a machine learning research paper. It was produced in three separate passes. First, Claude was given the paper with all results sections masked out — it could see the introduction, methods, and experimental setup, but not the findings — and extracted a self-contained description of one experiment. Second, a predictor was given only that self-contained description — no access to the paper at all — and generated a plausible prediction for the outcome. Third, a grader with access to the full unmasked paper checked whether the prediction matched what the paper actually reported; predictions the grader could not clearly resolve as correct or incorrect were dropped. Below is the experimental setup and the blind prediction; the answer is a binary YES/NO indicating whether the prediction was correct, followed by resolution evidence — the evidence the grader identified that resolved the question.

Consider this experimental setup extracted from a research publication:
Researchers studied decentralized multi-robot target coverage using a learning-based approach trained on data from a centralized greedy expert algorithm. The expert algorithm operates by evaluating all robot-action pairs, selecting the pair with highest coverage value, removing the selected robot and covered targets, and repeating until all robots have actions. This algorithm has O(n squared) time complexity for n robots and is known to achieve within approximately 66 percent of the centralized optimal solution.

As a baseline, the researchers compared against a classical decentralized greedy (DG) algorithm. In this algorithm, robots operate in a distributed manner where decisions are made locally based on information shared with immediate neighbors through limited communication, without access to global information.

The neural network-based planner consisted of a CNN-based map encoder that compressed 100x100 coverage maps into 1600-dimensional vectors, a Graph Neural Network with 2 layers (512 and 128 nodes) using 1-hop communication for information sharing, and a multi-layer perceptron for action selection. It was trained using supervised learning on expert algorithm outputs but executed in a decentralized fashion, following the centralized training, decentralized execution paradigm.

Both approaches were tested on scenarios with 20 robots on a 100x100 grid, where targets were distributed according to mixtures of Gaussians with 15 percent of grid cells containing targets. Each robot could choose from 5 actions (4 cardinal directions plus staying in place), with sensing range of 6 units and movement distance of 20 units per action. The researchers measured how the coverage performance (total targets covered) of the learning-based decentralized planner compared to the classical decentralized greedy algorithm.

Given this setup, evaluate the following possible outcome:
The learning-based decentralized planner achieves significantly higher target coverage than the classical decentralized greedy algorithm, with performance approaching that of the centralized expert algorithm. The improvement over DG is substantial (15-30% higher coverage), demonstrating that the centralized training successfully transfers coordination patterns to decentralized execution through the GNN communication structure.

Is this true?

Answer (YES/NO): NO